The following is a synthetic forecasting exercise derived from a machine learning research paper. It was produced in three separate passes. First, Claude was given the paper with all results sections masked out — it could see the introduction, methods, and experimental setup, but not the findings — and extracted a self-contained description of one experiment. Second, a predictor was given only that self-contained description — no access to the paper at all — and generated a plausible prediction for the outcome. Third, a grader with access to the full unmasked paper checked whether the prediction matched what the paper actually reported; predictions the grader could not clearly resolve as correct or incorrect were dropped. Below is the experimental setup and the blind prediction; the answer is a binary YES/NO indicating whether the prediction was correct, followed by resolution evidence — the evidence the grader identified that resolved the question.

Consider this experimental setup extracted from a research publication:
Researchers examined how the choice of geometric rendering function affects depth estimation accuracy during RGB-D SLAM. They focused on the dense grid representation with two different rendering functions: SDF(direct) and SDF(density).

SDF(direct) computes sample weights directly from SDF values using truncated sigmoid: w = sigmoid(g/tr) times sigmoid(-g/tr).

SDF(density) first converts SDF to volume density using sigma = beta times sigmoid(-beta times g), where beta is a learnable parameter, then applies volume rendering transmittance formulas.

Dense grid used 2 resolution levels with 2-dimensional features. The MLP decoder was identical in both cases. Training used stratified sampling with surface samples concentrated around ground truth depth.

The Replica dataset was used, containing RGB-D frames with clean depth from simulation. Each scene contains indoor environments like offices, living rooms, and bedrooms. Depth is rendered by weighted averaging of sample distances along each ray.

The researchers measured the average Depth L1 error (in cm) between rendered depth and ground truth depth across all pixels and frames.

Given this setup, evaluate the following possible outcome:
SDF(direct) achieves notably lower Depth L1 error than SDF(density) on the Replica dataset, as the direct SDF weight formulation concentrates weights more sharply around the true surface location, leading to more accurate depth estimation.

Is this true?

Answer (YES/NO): YES